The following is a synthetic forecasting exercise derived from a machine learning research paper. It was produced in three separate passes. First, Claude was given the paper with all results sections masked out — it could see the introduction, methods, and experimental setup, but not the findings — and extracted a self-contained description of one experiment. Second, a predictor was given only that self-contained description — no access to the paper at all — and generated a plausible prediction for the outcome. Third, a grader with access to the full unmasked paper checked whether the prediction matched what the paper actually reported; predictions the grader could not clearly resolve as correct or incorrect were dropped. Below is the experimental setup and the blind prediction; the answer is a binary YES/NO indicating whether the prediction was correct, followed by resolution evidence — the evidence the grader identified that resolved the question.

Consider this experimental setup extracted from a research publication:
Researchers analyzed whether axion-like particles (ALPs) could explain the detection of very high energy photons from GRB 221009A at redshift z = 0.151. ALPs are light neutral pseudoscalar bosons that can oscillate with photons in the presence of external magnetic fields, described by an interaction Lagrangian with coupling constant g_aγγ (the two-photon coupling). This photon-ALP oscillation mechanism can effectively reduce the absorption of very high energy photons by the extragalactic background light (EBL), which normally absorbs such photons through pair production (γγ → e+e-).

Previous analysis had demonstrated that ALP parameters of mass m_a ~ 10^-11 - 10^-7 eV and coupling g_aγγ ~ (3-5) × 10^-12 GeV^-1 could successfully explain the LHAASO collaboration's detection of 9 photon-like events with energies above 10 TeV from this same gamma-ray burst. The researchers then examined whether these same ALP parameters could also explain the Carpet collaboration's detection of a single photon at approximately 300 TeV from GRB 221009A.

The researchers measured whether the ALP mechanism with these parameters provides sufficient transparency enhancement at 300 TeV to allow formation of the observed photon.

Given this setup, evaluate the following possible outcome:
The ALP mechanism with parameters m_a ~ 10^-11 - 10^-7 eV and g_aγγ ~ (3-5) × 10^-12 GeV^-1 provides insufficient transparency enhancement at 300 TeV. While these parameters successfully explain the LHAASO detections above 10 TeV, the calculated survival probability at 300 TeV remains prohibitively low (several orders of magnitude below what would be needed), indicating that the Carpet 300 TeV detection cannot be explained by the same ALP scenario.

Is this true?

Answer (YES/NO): YES